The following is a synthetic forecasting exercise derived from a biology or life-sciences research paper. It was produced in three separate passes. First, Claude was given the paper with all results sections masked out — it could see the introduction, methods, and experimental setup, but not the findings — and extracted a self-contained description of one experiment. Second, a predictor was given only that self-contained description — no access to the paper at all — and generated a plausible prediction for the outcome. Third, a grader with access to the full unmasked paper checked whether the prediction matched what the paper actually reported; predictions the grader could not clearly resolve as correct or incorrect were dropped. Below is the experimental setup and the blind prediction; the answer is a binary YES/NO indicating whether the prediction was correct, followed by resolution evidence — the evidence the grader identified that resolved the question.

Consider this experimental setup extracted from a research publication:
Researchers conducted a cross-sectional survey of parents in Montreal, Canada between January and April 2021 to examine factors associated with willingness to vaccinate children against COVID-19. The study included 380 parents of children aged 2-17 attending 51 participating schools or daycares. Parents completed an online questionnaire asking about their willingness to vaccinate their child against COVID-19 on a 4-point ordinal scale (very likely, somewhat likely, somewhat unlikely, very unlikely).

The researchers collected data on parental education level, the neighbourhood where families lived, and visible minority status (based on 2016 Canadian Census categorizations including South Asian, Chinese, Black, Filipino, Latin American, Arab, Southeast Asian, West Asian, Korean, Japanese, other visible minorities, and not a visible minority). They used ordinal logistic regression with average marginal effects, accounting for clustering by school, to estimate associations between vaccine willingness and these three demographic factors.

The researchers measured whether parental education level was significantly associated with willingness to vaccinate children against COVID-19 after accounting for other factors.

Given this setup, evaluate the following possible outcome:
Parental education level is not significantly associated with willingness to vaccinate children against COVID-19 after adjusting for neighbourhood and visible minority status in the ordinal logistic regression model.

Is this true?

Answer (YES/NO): YES